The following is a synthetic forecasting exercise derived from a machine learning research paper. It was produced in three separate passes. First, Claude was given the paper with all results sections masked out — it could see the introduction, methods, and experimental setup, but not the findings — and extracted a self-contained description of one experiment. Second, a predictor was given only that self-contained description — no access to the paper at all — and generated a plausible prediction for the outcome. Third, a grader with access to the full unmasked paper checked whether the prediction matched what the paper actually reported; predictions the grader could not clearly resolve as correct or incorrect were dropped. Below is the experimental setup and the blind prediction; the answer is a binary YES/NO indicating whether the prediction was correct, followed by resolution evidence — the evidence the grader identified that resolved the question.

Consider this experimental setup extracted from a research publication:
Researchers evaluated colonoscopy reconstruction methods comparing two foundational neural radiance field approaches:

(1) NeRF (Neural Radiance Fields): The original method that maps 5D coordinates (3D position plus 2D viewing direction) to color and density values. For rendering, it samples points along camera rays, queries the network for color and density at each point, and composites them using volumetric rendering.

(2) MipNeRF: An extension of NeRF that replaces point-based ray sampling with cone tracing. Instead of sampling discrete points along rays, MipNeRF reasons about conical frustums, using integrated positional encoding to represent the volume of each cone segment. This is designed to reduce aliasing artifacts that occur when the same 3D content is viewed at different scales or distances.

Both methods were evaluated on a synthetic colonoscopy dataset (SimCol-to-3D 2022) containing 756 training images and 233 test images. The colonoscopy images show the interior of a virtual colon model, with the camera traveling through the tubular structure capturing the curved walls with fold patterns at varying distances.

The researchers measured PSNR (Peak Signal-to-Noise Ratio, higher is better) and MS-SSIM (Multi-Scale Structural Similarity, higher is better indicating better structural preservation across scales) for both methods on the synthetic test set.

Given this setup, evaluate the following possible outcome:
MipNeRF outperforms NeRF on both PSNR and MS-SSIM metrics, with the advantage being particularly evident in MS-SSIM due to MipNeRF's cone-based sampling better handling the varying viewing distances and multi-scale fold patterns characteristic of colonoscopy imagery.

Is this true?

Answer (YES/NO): NO